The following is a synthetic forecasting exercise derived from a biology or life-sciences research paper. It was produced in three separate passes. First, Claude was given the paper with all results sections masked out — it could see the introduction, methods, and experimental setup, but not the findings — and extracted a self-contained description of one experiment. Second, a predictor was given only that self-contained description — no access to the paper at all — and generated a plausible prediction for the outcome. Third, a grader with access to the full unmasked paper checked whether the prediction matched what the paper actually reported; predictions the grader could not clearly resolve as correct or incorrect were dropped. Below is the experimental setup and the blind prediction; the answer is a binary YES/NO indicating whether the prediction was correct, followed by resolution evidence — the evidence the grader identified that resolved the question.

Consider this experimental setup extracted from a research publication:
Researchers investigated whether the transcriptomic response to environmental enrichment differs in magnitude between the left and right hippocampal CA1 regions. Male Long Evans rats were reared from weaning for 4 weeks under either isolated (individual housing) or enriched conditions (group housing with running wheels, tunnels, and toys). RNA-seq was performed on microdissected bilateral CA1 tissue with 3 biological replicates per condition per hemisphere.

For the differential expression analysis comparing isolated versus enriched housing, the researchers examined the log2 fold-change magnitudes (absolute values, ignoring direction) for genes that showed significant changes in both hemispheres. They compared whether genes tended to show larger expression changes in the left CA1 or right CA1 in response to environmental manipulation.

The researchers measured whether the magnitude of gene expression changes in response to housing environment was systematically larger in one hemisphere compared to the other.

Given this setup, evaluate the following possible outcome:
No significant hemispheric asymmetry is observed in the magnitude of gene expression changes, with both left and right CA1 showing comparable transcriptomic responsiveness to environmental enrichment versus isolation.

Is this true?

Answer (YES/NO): NO